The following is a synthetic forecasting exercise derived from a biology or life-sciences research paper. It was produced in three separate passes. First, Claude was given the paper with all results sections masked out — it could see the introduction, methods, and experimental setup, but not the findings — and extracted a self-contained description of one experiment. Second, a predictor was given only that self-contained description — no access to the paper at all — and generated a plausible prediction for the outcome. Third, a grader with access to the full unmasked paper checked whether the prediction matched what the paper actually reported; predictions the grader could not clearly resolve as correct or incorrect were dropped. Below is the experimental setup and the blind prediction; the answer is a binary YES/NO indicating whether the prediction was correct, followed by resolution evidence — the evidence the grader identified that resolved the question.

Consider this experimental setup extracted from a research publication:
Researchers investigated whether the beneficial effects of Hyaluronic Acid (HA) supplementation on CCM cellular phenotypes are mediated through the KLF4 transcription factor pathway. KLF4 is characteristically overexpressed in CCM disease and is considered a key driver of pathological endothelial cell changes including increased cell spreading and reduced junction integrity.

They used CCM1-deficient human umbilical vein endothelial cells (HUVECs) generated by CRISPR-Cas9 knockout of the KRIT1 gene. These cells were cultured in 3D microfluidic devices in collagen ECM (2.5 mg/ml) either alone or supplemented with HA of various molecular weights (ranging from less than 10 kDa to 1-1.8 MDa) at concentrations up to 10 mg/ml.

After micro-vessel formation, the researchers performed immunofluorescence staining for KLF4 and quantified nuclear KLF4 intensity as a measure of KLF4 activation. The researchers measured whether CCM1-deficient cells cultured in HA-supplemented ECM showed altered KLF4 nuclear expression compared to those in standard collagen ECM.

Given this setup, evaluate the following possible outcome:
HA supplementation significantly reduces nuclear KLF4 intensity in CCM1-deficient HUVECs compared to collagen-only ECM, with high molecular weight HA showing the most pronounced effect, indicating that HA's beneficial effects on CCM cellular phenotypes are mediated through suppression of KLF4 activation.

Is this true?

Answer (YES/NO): NO